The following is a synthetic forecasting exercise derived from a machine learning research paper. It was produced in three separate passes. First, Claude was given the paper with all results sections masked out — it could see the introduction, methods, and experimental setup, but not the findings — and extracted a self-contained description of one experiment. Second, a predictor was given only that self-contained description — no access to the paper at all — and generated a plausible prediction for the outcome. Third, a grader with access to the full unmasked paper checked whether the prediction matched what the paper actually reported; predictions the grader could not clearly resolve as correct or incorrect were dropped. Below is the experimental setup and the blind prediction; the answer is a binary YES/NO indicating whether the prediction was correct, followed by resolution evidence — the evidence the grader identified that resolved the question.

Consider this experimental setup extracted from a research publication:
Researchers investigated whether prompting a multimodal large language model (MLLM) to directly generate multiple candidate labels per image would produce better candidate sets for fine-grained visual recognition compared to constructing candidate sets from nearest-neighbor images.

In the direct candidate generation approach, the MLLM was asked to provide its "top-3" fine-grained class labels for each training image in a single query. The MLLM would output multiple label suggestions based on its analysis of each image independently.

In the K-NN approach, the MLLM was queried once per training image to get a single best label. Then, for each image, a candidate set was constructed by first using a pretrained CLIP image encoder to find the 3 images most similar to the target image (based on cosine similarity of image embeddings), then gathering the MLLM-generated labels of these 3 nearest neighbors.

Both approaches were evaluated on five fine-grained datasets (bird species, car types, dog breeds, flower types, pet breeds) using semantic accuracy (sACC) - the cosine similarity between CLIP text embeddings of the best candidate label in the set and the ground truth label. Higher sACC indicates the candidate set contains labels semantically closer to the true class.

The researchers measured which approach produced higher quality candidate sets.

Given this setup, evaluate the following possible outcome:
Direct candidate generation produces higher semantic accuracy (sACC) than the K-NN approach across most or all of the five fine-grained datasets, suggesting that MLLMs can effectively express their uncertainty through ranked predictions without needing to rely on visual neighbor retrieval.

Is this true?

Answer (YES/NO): NO